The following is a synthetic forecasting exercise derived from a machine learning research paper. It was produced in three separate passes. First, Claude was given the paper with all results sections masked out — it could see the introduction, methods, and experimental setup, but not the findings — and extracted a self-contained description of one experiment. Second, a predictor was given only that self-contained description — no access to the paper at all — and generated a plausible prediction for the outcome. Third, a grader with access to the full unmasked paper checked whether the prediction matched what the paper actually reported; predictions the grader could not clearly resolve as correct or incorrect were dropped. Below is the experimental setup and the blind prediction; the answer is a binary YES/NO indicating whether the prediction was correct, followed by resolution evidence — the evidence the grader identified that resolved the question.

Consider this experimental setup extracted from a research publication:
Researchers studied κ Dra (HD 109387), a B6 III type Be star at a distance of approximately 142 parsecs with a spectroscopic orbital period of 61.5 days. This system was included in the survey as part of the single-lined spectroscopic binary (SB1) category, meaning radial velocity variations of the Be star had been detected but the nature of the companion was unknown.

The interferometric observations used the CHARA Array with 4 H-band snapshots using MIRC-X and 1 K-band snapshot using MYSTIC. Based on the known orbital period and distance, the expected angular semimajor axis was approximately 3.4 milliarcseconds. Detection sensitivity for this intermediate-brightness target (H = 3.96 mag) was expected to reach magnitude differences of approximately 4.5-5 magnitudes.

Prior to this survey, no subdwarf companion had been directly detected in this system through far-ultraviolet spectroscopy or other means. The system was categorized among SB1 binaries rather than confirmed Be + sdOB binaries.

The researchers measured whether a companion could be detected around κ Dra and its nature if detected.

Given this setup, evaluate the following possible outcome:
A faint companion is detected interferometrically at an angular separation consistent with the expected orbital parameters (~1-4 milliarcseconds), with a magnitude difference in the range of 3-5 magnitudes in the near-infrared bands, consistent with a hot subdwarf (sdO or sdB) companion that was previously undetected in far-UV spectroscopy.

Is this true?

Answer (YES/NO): YES